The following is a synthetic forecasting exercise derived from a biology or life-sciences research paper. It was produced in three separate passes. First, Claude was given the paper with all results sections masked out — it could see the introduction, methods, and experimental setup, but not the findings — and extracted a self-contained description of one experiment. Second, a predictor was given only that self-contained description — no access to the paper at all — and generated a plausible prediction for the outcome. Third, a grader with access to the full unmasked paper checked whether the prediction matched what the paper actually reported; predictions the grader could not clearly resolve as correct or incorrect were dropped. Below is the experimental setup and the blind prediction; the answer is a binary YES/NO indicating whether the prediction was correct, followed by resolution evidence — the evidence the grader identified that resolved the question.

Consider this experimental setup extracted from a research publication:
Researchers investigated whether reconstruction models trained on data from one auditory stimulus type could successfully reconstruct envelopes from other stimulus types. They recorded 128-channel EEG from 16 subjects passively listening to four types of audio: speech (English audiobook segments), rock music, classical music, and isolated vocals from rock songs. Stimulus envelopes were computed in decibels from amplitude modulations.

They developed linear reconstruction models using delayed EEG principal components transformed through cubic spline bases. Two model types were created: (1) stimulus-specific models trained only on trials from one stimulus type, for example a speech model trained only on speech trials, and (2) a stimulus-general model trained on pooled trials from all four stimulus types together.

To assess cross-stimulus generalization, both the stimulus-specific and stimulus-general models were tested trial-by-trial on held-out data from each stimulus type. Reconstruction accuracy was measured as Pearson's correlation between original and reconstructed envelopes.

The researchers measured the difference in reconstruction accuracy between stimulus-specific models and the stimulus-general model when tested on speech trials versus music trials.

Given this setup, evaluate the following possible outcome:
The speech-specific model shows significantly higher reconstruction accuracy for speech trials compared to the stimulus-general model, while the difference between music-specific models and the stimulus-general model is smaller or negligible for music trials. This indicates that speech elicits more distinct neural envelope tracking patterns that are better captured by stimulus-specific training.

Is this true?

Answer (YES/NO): NO